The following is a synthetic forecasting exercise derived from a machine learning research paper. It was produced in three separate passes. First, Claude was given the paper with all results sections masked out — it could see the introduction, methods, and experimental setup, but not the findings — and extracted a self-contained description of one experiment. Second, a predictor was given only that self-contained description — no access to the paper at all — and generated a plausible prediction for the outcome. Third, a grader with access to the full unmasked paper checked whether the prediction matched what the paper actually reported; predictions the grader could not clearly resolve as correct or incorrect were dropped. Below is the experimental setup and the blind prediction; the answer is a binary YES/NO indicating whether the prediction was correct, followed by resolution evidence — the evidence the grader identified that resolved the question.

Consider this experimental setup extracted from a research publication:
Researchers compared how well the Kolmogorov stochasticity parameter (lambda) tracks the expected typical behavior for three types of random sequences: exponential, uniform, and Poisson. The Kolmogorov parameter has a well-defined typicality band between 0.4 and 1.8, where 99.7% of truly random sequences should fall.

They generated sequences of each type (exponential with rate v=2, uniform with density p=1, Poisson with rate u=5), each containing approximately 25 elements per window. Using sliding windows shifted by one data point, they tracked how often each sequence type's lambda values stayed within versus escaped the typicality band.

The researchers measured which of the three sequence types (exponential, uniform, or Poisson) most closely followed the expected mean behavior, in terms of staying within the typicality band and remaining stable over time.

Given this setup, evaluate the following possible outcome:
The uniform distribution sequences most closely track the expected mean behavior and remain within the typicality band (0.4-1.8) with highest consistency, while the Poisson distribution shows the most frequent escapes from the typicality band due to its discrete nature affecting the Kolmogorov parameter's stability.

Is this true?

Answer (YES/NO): NO